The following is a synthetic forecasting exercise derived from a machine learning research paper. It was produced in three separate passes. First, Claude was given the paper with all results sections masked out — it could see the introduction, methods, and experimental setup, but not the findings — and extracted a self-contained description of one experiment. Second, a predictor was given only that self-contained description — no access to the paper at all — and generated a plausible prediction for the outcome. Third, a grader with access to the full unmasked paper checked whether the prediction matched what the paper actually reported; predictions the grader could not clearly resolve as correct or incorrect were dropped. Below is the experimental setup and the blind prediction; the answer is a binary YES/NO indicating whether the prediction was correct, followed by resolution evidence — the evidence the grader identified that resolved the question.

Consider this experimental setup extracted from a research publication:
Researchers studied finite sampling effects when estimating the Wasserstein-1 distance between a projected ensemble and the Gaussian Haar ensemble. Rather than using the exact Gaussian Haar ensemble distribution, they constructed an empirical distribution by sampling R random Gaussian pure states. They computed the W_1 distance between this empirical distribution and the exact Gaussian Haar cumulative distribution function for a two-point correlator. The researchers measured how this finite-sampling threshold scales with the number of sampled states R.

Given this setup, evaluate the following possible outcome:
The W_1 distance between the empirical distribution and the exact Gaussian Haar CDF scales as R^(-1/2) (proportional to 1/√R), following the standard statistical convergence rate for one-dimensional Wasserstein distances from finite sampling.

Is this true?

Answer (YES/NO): YES